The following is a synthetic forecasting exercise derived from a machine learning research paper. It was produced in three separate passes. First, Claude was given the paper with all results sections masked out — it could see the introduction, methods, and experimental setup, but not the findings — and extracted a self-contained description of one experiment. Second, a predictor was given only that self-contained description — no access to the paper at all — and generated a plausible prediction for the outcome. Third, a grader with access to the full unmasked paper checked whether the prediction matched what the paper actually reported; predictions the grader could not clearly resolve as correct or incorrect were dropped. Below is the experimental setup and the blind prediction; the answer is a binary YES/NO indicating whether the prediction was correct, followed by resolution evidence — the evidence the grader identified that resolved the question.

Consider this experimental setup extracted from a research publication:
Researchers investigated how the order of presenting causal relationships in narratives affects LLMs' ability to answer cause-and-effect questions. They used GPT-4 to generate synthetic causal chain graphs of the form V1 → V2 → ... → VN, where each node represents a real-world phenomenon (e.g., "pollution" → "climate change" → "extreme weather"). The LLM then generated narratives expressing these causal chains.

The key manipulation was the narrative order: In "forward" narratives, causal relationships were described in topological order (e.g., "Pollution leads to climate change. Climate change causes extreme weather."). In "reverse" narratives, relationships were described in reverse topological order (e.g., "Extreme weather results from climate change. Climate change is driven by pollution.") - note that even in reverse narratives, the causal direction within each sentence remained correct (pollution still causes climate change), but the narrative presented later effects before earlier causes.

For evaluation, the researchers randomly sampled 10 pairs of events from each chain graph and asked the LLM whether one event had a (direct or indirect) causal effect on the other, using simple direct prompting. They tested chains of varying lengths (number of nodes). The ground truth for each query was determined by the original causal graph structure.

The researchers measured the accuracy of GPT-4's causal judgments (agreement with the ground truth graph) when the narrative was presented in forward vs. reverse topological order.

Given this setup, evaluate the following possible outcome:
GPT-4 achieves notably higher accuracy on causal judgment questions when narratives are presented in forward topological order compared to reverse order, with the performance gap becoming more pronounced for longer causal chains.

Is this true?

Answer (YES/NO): NO